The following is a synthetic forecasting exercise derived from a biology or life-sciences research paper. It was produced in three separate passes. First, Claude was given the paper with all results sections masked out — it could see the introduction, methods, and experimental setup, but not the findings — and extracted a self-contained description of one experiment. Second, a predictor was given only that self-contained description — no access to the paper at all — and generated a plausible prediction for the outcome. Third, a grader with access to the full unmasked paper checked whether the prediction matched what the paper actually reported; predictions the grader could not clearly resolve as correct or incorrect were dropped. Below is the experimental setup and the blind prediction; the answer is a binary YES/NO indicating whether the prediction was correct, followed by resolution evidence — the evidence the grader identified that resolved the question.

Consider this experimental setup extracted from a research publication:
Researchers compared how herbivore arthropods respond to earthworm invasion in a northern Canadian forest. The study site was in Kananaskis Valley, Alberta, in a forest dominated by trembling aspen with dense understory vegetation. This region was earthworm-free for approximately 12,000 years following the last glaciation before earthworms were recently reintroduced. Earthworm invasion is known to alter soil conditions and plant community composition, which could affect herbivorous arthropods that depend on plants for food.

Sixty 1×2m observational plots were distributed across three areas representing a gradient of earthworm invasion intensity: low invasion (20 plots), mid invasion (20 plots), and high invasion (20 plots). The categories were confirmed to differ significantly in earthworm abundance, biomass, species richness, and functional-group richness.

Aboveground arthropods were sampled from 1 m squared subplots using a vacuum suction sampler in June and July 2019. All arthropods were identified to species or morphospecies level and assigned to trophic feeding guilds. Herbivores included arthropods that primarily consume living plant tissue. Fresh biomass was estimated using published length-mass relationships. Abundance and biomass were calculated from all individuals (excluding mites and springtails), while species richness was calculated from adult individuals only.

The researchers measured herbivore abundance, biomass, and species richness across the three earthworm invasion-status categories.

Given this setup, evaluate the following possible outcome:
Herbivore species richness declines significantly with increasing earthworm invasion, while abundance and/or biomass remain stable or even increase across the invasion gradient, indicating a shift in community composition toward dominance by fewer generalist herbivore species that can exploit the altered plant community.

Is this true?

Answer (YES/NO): NO